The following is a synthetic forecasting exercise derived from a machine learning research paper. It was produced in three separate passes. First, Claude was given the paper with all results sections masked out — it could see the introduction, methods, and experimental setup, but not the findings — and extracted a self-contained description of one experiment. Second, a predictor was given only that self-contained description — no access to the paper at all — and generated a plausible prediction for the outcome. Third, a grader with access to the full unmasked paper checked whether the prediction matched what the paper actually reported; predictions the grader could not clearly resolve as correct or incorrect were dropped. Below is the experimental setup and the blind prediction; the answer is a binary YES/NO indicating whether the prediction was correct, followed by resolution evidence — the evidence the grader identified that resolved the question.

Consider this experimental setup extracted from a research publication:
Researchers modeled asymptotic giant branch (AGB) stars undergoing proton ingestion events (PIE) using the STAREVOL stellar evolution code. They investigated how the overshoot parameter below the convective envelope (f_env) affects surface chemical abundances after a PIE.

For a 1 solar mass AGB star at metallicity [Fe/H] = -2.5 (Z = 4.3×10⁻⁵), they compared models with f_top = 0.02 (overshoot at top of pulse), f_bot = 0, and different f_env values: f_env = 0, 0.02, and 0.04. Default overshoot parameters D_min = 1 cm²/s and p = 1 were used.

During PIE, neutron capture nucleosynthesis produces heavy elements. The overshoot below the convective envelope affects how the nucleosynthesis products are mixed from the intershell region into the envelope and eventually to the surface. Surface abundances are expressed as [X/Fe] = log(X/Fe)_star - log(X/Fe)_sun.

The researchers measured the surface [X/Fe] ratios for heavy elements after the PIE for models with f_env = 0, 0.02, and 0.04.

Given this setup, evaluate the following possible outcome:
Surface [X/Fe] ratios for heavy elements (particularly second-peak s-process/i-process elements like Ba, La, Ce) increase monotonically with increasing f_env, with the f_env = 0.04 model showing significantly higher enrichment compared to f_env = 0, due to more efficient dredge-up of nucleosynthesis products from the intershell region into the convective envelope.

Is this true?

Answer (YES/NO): NO